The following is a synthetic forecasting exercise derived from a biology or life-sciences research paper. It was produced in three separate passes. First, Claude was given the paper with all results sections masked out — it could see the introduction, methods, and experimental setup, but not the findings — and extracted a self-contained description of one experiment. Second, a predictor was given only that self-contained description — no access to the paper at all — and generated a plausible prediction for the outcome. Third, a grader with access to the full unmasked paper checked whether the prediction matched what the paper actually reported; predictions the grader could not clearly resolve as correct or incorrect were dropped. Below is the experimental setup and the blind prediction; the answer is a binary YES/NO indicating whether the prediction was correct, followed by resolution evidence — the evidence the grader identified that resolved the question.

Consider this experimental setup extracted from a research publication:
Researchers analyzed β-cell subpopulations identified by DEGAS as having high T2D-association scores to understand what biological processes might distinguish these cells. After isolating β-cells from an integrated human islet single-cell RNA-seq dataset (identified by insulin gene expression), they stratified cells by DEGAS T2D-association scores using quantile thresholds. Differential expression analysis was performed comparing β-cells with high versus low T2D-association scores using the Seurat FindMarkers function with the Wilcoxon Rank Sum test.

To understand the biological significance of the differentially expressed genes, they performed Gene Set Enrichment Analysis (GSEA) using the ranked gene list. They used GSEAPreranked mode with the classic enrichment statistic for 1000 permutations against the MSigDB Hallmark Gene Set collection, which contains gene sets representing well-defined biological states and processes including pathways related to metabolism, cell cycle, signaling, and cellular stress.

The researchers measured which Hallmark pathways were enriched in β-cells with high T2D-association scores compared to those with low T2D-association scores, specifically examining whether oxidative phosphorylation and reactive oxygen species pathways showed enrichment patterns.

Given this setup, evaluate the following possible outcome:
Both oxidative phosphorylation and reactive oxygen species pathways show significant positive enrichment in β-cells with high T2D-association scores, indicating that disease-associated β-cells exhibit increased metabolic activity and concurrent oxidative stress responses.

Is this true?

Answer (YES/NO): NO